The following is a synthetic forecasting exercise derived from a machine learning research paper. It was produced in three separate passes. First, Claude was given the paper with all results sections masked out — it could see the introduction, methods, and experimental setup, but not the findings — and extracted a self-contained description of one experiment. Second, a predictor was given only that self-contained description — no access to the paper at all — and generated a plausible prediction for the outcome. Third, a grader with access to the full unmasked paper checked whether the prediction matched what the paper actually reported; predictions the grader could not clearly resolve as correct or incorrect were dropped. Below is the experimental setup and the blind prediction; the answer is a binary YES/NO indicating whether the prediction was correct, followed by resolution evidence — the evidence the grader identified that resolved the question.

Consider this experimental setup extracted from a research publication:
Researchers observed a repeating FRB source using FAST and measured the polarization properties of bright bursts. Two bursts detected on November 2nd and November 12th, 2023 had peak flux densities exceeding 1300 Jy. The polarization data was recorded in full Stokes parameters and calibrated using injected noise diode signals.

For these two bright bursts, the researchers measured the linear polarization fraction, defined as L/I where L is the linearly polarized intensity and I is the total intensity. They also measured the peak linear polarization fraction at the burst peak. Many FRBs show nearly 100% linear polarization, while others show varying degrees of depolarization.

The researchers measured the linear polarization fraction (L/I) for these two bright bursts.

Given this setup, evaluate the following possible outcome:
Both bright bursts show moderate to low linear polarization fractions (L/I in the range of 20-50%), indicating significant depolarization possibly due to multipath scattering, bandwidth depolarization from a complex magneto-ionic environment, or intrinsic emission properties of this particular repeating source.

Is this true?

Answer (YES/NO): NO